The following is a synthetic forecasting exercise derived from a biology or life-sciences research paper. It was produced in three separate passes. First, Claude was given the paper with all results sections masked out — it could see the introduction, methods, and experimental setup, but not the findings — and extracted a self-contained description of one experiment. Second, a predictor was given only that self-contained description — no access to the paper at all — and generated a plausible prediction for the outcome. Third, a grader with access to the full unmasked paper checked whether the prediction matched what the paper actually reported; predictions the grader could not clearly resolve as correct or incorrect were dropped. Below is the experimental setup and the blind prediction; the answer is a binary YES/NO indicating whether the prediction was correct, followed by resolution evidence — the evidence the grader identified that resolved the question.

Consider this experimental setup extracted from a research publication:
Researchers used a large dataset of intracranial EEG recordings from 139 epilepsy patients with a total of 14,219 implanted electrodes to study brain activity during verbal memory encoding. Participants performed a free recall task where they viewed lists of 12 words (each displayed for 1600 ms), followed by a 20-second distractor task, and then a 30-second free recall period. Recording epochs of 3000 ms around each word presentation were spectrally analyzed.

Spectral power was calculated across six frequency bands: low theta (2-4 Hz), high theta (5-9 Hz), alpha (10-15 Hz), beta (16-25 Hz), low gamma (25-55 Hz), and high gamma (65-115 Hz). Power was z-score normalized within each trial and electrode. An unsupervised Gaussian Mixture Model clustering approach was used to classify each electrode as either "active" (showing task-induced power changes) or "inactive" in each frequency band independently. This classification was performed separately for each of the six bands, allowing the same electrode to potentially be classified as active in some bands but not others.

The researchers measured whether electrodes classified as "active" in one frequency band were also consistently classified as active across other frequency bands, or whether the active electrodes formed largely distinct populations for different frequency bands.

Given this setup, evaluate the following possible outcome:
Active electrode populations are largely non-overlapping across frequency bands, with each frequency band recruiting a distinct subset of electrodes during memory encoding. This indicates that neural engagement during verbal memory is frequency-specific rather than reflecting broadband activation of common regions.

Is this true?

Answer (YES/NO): YES